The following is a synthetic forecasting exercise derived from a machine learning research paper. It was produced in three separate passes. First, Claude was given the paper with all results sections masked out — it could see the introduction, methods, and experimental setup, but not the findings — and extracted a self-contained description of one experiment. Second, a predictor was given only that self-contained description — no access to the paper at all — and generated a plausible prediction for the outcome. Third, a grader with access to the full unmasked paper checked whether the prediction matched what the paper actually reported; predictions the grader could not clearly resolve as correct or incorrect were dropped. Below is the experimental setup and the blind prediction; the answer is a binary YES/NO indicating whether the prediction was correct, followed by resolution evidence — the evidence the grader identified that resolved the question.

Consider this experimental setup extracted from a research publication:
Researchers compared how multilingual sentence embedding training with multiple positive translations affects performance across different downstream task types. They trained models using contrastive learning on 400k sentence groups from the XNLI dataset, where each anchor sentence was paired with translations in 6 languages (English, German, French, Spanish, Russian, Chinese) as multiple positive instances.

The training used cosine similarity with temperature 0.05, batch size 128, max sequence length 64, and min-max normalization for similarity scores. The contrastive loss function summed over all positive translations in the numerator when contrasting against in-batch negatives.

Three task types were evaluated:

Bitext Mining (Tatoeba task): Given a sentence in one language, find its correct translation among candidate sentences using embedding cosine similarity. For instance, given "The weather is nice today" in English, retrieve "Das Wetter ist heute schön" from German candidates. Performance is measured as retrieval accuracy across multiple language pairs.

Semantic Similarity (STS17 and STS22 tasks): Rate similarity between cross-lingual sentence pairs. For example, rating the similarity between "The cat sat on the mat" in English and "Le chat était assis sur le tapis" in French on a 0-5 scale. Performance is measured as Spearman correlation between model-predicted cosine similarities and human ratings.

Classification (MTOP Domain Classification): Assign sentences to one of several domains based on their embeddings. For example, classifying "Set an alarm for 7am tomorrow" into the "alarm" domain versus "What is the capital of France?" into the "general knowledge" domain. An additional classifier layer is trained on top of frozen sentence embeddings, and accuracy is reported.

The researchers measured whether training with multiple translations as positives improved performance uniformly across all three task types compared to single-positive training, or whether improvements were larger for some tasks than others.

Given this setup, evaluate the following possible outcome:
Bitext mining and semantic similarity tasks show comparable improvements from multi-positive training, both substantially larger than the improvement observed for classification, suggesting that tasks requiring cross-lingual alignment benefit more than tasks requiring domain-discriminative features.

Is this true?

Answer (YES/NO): NO